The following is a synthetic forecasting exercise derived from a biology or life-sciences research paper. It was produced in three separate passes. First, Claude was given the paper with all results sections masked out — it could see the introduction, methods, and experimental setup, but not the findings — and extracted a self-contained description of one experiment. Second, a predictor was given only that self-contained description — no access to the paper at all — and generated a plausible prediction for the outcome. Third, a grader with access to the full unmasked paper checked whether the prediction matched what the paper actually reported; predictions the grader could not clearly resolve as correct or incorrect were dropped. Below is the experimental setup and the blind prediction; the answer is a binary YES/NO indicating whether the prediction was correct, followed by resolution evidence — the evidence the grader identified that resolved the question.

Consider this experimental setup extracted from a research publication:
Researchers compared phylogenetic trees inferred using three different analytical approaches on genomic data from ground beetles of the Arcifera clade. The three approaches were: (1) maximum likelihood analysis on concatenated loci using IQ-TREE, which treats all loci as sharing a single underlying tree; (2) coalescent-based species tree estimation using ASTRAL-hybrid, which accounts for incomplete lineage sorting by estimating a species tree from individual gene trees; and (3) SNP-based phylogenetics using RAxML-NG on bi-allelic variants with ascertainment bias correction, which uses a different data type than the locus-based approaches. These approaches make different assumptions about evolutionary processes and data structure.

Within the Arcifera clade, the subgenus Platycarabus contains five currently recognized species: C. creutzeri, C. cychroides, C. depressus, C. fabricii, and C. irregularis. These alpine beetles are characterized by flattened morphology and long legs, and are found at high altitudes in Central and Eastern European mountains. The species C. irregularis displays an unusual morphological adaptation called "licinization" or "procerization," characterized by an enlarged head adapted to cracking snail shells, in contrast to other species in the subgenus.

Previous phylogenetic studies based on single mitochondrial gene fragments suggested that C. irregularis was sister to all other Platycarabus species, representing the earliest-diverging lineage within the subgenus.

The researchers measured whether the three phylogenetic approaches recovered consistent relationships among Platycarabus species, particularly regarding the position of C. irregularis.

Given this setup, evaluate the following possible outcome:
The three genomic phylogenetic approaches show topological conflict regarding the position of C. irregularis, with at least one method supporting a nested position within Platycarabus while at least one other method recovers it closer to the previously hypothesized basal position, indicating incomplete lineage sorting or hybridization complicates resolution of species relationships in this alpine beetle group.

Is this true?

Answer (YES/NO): NO